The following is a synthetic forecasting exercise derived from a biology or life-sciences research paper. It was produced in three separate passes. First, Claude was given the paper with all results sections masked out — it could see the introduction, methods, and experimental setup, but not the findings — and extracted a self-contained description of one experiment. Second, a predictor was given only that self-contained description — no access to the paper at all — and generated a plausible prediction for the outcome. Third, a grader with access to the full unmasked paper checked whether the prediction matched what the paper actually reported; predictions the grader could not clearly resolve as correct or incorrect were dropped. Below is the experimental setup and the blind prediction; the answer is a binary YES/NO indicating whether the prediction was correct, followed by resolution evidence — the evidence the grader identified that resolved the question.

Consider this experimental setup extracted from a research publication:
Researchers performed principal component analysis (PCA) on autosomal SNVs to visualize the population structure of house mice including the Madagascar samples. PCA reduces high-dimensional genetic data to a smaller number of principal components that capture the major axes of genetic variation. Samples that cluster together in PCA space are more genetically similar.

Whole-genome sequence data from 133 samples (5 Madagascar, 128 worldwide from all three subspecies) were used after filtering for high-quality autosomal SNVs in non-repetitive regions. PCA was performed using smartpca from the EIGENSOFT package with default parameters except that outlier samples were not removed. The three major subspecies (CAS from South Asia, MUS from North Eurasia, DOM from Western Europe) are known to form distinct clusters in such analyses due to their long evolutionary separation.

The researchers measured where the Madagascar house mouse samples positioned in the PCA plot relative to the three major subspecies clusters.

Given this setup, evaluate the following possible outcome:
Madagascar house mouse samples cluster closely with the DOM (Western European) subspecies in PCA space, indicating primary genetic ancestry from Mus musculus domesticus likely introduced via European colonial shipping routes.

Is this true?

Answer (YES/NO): NO